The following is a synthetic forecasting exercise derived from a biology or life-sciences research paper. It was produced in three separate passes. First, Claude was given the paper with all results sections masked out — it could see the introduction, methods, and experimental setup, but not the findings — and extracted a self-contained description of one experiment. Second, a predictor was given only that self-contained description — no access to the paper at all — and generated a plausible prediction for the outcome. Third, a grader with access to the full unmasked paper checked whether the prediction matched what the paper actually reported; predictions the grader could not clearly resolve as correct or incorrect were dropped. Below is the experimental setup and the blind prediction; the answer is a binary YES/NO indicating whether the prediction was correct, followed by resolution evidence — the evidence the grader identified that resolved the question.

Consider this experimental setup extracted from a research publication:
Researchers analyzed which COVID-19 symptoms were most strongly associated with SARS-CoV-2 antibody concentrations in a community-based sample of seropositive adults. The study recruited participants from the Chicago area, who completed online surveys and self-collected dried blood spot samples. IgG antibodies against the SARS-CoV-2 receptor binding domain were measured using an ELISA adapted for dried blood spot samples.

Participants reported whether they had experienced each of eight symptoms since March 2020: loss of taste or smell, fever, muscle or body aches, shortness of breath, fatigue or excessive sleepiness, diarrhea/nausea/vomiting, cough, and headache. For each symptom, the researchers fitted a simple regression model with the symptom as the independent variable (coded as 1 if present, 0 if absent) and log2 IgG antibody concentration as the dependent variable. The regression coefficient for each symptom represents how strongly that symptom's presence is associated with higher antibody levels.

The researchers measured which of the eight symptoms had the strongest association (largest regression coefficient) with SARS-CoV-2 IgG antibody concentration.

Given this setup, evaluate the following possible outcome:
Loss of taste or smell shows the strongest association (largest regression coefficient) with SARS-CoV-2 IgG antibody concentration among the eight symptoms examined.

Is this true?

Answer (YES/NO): YES